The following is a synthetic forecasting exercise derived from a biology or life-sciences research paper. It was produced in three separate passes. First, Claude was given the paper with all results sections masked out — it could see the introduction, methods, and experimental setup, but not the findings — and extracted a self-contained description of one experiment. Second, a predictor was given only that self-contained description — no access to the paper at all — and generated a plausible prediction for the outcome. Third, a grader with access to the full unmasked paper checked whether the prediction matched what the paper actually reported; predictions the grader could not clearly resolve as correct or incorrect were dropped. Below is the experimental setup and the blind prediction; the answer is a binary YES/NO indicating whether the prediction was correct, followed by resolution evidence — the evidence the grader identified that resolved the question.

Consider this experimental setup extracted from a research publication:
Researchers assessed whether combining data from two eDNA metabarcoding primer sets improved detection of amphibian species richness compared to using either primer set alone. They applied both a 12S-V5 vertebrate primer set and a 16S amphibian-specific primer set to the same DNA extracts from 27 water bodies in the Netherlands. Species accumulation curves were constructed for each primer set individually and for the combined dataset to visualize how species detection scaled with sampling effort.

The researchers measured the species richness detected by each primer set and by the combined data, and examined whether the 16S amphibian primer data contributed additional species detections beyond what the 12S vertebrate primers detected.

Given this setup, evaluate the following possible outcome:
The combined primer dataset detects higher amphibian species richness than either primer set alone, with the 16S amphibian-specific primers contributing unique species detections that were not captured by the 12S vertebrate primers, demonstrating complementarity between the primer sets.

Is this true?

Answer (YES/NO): NO